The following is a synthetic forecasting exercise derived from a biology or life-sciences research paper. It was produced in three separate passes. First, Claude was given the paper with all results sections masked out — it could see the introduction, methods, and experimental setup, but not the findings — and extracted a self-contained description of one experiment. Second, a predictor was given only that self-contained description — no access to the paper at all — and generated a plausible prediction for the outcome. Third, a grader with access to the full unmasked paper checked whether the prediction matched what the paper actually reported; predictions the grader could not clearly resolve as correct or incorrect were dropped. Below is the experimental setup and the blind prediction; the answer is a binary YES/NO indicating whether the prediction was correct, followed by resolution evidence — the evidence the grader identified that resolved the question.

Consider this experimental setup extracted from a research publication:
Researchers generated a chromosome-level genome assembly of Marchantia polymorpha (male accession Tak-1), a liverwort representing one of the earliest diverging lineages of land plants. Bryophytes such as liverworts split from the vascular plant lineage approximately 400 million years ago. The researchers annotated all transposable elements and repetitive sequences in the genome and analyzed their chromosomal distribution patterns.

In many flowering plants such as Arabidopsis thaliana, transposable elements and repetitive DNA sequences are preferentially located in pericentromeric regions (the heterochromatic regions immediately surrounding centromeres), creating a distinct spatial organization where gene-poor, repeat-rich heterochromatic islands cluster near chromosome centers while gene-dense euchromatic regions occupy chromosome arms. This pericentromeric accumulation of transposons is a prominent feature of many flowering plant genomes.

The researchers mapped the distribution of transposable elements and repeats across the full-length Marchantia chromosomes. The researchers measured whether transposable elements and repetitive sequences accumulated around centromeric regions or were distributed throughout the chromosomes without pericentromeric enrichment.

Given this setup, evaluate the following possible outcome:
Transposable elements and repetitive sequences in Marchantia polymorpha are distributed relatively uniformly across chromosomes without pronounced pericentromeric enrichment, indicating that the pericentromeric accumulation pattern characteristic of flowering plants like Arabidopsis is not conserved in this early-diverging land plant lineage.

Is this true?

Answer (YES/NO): YES